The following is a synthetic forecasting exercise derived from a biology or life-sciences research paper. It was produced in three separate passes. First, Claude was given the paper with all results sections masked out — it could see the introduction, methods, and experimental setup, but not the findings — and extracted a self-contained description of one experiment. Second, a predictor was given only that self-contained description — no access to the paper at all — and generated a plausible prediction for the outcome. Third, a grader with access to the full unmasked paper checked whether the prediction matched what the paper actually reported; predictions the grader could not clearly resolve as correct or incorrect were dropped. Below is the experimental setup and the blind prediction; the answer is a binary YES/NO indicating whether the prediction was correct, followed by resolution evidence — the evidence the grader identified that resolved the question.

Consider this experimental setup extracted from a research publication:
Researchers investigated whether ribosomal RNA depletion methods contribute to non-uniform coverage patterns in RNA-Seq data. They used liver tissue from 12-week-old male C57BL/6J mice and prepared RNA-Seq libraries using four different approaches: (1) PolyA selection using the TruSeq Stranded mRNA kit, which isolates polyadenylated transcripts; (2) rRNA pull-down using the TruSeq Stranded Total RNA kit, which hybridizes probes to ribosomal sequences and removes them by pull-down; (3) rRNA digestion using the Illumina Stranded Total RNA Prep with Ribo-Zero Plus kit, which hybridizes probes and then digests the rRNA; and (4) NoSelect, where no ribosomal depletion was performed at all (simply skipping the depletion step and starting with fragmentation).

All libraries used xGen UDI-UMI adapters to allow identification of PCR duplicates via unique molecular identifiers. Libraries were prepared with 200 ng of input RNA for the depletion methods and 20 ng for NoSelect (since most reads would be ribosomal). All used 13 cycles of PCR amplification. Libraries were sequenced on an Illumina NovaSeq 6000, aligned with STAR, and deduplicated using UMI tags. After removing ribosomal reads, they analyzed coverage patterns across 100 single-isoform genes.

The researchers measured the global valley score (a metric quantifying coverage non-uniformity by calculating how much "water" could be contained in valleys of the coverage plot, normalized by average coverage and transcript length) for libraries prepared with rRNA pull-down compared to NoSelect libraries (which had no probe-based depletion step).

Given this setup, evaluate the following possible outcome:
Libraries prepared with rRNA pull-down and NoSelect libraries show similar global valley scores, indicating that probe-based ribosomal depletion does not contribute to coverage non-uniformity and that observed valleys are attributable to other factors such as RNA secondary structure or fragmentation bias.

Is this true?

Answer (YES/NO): NO